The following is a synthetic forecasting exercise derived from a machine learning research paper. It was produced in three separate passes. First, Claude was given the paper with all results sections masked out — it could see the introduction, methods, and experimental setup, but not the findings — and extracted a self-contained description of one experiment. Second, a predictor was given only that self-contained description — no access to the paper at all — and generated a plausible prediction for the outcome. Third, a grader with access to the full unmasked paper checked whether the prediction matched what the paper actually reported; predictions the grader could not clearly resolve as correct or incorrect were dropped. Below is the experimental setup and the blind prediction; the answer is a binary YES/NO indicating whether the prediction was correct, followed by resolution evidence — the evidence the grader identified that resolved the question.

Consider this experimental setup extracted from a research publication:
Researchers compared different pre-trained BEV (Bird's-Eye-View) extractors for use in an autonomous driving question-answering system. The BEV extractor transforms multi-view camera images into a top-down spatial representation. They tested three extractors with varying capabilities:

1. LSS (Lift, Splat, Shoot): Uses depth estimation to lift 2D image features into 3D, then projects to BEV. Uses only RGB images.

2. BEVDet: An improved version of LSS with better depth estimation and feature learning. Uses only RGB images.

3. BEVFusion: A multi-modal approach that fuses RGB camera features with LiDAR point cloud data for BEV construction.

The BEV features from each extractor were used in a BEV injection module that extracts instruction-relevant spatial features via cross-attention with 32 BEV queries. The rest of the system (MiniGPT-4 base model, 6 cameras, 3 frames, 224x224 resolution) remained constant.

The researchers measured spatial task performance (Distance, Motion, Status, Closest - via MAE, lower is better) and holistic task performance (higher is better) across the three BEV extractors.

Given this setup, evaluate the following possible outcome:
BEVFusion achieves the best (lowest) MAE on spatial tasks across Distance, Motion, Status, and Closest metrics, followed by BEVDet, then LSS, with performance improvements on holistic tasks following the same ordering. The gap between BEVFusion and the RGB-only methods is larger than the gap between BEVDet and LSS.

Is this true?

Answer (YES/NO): YES